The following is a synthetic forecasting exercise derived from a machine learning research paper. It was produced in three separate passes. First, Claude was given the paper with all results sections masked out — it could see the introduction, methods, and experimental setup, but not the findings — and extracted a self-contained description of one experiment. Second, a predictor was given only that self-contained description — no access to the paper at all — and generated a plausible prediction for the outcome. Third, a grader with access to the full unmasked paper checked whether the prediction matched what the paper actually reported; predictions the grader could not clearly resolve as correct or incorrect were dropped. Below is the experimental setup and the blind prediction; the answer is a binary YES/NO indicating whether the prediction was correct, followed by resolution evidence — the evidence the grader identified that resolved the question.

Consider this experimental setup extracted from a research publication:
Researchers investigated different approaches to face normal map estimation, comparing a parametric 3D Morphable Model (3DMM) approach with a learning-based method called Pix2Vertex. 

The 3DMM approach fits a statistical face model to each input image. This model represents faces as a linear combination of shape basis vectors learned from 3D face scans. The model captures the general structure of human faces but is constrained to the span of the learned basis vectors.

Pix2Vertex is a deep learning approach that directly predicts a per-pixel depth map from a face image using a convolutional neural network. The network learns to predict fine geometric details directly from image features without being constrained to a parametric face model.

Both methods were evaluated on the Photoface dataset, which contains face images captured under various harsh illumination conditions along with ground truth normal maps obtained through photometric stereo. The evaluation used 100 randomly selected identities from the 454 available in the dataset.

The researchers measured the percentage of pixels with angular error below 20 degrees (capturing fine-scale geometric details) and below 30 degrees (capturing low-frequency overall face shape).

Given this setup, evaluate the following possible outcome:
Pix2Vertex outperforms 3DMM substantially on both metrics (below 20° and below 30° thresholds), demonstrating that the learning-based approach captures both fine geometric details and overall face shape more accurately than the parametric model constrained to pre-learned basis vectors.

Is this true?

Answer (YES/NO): NO